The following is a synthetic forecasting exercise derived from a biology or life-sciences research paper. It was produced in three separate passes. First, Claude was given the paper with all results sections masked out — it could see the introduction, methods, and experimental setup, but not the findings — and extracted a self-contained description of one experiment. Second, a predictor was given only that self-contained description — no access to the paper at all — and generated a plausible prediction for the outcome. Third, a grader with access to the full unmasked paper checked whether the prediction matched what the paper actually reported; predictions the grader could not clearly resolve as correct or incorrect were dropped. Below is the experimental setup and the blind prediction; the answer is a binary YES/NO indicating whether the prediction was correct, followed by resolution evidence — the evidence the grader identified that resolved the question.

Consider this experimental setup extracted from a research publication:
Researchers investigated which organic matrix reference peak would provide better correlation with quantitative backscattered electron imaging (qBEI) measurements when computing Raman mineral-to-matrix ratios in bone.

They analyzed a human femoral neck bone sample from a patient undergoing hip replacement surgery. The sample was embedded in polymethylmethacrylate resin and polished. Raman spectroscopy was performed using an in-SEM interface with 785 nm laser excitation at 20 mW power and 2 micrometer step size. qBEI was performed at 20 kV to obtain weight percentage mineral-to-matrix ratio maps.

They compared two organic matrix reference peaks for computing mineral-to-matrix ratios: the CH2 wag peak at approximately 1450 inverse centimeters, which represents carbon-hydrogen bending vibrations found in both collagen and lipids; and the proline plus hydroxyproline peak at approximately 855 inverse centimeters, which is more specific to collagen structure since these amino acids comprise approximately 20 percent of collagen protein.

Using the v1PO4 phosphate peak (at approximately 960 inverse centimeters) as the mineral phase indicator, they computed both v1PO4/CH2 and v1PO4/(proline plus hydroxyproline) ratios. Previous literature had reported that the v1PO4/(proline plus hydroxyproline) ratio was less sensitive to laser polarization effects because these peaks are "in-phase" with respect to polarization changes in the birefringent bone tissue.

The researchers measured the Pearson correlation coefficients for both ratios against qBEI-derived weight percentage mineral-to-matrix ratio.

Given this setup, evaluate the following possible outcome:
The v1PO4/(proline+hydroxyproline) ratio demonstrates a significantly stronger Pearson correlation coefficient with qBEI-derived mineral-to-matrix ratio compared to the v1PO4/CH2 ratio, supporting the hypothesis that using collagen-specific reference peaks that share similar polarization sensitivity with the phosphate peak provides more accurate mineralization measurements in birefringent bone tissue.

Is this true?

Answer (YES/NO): NO